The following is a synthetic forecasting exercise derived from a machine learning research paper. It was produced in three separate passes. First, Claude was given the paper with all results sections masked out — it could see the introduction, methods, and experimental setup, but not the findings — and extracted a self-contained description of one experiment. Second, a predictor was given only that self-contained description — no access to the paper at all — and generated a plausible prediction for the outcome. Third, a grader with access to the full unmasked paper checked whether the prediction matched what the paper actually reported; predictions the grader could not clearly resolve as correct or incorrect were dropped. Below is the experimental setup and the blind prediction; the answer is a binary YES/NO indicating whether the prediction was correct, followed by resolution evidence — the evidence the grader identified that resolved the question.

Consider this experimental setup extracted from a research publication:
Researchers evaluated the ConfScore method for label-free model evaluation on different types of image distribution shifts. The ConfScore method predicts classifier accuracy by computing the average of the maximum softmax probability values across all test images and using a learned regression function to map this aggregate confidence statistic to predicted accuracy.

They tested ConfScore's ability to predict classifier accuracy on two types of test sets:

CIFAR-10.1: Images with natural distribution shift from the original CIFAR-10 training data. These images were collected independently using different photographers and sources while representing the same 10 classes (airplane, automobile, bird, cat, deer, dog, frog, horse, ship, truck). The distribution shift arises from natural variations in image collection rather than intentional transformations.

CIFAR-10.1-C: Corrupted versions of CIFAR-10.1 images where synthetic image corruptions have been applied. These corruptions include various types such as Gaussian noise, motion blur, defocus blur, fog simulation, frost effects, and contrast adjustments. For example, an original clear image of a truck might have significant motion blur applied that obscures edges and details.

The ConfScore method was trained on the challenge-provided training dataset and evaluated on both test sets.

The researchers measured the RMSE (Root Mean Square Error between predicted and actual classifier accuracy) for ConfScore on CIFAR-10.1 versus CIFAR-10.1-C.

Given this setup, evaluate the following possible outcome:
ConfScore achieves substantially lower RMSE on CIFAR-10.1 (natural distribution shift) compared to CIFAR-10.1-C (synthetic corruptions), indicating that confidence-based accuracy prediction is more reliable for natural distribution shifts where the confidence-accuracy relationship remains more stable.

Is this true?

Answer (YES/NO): YES